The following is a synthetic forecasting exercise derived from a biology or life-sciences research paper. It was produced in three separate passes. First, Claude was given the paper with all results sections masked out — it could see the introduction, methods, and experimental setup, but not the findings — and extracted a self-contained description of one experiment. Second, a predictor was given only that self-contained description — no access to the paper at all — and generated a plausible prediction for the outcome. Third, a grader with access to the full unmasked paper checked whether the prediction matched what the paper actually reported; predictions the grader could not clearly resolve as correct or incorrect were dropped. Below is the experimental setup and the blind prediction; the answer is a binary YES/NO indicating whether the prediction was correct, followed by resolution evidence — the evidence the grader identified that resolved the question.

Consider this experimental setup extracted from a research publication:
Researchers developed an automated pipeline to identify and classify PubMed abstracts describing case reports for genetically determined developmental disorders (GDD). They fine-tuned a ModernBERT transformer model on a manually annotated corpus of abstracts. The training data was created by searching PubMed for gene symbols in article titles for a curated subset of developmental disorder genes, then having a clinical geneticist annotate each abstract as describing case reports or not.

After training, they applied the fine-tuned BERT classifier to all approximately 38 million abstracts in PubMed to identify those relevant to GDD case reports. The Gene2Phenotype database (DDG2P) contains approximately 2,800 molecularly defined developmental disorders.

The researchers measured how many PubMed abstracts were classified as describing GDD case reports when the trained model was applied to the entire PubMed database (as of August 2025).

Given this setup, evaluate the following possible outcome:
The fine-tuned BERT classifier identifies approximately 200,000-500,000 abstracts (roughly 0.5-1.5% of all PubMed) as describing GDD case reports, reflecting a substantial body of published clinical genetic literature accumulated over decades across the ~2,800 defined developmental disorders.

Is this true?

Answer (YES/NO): NO